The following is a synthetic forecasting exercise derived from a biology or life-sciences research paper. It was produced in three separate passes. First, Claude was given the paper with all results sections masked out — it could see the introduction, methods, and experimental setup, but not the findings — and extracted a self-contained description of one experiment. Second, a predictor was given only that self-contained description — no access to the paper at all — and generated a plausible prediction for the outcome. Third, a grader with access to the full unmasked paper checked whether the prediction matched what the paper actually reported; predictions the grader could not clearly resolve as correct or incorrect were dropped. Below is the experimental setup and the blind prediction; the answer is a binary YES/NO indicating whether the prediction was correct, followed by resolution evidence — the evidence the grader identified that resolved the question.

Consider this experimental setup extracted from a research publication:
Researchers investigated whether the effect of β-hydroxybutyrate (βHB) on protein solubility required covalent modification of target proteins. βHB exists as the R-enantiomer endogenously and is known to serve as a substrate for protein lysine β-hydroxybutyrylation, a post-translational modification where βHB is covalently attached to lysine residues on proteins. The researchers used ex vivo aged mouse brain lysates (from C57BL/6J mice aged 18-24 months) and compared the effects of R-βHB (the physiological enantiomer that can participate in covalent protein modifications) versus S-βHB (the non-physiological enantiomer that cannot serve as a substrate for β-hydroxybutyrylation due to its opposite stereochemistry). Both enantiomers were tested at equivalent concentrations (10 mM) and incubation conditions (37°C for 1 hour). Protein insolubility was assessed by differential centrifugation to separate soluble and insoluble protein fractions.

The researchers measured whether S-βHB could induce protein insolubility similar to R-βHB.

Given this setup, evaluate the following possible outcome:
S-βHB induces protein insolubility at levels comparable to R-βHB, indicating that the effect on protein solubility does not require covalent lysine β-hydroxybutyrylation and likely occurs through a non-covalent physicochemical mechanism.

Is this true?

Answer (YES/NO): YES